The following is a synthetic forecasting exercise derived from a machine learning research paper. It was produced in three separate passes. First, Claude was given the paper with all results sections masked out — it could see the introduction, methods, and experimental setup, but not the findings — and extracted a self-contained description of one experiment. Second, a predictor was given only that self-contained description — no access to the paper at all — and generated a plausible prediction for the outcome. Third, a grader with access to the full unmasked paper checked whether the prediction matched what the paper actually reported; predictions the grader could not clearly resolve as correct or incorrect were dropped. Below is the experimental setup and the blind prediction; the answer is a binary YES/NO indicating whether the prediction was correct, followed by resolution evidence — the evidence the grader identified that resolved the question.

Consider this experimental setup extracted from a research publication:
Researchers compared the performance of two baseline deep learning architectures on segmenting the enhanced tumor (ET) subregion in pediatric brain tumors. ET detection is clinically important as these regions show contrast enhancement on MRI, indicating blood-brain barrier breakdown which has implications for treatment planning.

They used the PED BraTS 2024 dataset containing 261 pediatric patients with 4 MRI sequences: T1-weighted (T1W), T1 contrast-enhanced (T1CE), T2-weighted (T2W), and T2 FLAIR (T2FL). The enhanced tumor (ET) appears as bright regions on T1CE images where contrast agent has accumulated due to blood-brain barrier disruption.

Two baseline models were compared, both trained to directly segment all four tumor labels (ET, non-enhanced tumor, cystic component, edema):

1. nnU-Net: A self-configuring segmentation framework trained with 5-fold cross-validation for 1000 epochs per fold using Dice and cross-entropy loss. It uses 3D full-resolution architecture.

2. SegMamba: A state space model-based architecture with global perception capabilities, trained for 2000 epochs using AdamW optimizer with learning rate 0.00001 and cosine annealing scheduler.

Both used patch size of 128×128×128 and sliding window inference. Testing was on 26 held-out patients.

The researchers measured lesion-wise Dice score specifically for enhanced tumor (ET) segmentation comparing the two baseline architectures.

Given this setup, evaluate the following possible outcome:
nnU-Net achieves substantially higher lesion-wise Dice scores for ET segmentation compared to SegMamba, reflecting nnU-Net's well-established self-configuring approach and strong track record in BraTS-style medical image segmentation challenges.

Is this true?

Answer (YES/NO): YES